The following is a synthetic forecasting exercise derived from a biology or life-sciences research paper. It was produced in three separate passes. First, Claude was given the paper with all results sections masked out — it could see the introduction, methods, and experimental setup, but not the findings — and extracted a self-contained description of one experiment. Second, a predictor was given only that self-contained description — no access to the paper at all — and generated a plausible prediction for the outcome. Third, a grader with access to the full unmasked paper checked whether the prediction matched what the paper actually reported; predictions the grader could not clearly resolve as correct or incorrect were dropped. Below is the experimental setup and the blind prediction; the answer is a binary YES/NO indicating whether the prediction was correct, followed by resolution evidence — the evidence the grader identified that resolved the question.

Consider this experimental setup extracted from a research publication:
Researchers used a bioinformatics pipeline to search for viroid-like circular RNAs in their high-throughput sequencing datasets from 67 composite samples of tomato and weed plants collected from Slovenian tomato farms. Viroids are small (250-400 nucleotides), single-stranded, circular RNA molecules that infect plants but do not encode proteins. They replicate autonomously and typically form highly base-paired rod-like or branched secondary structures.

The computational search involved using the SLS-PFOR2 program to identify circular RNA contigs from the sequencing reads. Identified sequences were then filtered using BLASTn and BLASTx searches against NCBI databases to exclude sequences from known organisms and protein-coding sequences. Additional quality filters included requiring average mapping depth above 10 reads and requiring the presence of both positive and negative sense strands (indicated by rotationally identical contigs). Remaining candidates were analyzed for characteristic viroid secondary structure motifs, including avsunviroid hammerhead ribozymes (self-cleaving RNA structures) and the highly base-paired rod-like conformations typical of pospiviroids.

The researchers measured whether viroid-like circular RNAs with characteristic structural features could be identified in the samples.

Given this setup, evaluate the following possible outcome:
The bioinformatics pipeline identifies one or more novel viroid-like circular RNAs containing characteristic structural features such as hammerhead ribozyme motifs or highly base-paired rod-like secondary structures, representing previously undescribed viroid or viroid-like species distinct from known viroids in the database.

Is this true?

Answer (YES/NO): YES